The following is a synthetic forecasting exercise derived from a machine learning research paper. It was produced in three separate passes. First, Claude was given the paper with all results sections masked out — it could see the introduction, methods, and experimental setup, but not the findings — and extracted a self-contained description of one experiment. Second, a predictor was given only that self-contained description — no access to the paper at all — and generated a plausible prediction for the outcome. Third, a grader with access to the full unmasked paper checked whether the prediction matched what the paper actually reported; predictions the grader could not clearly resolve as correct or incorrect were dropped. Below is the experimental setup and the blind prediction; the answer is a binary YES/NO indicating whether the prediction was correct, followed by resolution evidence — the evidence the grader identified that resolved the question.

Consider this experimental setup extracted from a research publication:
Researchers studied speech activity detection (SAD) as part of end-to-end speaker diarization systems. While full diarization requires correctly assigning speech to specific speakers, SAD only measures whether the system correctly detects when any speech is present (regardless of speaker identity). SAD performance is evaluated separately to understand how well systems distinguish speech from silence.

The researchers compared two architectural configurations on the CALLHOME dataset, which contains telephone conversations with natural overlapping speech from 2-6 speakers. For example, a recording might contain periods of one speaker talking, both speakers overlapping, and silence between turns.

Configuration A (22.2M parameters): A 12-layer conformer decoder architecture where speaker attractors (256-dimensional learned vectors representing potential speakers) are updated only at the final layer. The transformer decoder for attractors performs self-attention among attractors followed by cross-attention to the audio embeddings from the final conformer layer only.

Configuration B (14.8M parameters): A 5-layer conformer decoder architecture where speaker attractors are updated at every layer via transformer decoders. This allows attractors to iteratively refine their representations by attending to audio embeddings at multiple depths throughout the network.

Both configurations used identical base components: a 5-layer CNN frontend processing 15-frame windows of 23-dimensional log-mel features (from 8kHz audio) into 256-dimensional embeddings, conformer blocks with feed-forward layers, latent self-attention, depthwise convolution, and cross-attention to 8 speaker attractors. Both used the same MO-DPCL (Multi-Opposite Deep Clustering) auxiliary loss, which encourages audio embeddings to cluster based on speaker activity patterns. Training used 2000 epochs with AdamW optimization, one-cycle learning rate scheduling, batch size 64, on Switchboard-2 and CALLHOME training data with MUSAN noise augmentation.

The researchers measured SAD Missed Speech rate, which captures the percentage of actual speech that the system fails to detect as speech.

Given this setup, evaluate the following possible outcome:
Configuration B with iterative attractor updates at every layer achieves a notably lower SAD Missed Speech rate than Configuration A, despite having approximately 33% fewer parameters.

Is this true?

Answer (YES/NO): YES